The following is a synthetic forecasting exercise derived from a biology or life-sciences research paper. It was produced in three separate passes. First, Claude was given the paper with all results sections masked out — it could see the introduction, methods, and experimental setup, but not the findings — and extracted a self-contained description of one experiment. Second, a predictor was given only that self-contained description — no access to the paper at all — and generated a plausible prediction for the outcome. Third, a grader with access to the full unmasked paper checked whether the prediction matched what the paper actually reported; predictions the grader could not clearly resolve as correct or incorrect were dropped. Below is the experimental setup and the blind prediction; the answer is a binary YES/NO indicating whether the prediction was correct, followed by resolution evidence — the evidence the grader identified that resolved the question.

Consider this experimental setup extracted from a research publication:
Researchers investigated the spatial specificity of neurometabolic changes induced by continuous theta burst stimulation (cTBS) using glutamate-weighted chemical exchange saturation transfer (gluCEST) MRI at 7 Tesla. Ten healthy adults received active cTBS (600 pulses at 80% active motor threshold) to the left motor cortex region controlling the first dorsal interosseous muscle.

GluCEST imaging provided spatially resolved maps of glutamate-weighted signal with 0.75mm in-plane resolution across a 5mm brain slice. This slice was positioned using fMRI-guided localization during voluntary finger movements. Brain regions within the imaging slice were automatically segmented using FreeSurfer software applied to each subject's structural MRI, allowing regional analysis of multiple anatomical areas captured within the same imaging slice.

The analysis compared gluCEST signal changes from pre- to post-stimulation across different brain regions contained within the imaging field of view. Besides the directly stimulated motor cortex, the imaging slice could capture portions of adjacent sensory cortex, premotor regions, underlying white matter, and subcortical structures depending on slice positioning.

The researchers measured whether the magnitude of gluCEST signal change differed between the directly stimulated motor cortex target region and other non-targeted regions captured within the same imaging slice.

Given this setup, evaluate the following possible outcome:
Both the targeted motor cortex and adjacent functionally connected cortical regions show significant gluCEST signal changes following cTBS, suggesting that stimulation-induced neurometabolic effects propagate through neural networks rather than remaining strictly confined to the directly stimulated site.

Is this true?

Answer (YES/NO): YES